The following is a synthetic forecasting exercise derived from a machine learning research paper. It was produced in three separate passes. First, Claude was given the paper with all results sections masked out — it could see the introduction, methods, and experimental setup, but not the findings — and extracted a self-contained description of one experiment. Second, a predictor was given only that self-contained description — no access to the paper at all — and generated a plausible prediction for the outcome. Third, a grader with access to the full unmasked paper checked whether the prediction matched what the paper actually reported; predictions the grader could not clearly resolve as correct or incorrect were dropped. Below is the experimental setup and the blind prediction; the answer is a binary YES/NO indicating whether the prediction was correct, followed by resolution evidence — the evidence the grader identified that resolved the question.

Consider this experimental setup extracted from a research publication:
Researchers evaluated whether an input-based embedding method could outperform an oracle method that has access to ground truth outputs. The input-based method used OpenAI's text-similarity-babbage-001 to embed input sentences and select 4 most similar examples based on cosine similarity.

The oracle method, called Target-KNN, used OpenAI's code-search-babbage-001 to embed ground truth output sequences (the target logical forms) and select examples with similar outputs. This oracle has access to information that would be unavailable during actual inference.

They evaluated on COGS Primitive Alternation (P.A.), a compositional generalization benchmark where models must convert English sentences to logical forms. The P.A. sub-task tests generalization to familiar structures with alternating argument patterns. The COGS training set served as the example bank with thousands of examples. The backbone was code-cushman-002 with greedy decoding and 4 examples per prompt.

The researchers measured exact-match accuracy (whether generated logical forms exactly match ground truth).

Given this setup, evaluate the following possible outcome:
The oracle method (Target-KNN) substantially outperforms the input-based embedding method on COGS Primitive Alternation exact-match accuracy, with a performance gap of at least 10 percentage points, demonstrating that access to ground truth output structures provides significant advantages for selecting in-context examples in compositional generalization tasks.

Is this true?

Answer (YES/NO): NO